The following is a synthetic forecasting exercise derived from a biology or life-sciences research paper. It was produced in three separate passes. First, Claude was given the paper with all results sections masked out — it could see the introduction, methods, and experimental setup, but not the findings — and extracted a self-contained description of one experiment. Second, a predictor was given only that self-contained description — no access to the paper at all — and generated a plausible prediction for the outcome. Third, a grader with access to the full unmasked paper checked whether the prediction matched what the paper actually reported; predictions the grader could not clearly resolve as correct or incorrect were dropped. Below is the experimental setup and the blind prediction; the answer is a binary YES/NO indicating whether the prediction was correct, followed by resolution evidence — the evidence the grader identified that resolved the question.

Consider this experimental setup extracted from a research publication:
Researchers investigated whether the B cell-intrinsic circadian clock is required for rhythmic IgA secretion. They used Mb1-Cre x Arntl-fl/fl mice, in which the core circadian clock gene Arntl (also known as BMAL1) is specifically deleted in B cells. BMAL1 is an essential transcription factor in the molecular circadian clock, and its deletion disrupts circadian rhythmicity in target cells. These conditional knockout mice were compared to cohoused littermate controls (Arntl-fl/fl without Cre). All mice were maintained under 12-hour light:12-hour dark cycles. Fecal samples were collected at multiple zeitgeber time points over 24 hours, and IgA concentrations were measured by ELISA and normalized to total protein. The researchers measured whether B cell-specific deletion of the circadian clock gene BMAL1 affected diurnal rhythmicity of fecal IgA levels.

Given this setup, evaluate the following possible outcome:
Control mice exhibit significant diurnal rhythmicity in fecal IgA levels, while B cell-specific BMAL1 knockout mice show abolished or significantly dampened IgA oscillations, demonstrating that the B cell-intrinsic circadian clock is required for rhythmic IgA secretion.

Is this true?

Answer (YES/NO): NO